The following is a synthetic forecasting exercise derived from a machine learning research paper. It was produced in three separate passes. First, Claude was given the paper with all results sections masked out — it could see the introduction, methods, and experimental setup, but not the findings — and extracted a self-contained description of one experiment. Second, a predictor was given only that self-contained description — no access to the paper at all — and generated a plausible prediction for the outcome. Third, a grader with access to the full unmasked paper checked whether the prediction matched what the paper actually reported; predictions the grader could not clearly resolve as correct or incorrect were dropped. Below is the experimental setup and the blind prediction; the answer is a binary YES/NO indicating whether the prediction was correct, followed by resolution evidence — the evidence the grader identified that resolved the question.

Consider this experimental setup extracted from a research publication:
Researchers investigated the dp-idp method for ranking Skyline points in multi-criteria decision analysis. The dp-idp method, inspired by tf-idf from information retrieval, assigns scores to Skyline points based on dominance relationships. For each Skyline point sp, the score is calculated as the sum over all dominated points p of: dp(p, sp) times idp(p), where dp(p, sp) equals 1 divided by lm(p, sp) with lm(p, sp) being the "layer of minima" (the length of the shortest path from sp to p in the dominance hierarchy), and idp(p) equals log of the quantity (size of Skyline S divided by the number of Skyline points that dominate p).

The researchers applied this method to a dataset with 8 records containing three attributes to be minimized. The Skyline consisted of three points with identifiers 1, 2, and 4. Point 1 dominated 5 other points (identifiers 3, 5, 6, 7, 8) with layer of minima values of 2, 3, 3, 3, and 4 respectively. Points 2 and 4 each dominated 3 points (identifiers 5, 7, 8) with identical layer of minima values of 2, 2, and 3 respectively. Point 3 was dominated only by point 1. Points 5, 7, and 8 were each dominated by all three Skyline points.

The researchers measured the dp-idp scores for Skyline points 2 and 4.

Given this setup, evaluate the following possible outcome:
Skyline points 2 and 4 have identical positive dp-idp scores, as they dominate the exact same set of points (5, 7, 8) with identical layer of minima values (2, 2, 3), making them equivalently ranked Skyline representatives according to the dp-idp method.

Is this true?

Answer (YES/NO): NO